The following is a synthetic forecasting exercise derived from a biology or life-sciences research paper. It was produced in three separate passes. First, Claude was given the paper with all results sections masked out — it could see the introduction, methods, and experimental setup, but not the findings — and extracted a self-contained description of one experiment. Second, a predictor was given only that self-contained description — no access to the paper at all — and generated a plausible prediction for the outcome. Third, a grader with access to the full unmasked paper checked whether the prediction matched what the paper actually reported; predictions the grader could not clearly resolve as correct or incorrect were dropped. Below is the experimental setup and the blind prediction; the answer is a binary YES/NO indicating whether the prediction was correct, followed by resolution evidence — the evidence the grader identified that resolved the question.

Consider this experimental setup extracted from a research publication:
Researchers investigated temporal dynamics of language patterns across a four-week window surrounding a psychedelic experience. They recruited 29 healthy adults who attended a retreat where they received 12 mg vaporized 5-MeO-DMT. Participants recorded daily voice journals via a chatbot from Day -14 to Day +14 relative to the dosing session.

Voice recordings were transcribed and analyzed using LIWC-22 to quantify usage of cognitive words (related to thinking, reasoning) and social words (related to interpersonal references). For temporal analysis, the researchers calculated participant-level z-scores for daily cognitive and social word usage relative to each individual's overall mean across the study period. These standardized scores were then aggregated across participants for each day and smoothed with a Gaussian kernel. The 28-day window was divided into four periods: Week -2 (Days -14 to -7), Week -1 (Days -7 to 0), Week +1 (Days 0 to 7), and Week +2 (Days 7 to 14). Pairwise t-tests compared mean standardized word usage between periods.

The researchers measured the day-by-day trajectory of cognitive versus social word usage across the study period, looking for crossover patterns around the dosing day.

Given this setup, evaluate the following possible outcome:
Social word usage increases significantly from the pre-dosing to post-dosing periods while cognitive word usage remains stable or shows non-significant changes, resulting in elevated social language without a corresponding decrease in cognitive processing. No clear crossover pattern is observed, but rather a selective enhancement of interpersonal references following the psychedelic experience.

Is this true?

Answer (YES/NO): NO